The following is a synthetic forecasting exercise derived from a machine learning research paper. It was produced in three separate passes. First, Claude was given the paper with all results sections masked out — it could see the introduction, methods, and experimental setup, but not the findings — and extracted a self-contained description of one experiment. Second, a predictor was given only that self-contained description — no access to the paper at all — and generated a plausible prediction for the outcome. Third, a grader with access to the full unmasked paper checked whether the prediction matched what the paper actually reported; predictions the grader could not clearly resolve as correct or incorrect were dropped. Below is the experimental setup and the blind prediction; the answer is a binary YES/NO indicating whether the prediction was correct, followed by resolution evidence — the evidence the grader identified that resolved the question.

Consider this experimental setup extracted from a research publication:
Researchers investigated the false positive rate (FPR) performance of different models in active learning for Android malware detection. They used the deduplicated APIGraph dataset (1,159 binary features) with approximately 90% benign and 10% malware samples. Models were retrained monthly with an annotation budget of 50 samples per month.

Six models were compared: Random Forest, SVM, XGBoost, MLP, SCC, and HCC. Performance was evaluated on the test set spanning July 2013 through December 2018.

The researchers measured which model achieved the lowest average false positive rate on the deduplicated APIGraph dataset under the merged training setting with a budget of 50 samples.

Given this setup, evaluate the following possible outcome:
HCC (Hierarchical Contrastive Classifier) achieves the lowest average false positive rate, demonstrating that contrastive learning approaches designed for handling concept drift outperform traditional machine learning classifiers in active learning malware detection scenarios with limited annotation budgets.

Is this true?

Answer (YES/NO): NO